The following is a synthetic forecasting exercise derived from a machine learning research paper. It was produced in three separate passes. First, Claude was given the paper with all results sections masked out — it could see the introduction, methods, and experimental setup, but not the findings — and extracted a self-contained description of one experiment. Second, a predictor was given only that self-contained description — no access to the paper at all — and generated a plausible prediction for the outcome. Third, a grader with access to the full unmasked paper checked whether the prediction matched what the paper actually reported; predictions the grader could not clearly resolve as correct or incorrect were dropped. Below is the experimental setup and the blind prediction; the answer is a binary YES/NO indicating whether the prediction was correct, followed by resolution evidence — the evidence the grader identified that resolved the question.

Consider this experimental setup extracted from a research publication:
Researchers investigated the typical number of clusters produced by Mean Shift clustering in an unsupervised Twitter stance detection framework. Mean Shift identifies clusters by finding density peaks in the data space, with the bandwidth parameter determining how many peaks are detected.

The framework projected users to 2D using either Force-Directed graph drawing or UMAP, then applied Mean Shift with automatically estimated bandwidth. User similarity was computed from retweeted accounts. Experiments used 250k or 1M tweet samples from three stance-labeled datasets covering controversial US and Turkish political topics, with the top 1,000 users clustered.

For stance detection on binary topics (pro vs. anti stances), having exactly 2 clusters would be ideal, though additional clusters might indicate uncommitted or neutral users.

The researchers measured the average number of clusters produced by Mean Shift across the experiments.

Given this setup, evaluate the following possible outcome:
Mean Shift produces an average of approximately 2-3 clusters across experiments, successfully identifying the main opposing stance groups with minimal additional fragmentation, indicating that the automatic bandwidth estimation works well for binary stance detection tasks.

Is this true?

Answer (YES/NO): YES